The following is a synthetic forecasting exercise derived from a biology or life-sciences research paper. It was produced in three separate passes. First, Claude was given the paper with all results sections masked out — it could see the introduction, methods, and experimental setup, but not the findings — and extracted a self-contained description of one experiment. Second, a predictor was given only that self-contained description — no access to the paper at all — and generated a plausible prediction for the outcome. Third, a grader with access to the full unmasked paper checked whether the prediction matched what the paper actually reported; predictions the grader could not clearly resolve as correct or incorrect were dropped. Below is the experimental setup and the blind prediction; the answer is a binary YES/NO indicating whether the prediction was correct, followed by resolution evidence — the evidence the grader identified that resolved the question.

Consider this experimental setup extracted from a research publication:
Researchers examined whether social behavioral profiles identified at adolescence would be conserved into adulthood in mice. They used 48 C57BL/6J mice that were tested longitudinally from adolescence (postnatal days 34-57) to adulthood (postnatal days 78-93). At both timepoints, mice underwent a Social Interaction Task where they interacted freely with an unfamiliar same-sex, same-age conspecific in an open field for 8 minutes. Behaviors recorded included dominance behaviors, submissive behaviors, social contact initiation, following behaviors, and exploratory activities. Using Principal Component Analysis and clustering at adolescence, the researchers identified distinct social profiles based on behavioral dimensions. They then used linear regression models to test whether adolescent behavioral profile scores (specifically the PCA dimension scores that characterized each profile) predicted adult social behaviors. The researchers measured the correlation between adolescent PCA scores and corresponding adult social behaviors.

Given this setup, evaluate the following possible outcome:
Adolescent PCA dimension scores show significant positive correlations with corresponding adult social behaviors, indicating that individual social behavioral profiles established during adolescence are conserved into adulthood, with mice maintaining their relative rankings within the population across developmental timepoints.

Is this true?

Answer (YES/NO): YES